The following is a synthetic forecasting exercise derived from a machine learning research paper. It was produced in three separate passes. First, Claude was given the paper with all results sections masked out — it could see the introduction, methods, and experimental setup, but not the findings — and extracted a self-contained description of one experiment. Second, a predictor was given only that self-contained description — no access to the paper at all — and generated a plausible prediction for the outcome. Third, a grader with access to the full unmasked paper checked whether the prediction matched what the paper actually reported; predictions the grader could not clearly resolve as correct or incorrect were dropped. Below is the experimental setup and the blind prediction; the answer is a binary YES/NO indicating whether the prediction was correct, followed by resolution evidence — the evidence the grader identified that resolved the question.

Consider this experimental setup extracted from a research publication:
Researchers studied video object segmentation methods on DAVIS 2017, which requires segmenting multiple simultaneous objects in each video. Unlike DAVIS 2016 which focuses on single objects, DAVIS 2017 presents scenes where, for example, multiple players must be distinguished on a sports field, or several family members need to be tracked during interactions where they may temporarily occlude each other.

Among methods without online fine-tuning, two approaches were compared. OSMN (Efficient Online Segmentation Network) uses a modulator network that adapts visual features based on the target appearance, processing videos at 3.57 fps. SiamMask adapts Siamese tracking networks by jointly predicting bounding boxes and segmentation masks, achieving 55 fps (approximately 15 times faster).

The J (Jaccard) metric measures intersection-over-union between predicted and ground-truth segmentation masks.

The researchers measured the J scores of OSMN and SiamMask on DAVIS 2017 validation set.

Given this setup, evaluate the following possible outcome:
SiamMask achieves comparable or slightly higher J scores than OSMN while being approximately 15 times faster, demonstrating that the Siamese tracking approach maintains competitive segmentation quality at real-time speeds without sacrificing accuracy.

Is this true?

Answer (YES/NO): YES